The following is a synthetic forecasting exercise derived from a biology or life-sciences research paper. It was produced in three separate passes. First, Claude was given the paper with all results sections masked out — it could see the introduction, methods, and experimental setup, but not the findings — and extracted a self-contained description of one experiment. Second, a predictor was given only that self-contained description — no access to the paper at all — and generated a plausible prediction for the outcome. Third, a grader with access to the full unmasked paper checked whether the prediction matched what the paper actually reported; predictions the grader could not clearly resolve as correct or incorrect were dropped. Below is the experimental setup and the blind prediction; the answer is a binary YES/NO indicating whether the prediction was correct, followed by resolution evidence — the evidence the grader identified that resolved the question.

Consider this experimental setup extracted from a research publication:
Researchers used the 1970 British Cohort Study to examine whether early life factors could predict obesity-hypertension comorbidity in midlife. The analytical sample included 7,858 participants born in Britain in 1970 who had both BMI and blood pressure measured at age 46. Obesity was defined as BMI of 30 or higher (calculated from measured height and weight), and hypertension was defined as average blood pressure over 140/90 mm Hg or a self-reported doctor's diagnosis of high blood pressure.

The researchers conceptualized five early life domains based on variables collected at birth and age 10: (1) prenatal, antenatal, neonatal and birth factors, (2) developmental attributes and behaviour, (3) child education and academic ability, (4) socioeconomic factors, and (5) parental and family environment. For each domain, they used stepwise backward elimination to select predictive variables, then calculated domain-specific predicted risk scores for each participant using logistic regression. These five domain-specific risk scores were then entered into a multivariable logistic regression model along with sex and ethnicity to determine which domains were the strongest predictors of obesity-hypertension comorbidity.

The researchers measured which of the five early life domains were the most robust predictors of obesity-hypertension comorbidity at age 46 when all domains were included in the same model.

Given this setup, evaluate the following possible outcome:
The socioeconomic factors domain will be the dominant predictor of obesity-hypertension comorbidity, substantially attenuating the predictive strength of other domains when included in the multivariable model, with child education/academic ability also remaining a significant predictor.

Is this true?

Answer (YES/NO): NO